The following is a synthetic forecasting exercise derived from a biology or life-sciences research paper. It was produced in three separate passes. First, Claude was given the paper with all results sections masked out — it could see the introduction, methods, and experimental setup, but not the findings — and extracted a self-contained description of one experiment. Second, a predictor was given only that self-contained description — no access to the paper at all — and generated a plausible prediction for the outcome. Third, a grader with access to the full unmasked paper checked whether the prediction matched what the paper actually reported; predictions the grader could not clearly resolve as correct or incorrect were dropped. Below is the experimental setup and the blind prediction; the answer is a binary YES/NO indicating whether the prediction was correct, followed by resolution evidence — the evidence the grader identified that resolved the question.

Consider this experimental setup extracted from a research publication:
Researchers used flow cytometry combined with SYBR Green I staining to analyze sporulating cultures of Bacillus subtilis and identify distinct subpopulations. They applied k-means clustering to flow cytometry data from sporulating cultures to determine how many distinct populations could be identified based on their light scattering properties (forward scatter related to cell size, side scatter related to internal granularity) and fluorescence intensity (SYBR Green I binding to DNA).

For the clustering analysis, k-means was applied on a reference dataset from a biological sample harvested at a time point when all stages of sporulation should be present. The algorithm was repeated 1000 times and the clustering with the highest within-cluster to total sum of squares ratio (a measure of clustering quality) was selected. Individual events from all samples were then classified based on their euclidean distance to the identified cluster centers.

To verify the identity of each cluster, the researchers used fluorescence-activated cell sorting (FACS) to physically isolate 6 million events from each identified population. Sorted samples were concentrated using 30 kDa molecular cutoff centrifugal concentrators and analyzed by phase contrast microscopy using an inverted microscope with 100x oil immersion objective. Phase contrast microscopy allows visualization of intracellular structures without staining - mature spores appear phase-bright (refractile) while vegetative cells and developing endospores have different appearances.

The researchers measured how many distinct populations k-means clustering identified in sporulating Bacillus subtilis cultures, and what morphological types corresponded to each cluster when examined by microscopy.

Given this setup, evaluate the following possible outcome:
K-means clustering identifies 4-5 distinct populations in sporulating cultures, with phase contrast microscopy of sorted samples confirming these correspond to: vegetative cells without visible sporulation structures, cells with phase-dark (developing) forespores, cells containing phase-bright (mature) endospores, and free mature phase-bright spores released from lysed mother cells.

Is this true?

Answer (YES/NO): NO